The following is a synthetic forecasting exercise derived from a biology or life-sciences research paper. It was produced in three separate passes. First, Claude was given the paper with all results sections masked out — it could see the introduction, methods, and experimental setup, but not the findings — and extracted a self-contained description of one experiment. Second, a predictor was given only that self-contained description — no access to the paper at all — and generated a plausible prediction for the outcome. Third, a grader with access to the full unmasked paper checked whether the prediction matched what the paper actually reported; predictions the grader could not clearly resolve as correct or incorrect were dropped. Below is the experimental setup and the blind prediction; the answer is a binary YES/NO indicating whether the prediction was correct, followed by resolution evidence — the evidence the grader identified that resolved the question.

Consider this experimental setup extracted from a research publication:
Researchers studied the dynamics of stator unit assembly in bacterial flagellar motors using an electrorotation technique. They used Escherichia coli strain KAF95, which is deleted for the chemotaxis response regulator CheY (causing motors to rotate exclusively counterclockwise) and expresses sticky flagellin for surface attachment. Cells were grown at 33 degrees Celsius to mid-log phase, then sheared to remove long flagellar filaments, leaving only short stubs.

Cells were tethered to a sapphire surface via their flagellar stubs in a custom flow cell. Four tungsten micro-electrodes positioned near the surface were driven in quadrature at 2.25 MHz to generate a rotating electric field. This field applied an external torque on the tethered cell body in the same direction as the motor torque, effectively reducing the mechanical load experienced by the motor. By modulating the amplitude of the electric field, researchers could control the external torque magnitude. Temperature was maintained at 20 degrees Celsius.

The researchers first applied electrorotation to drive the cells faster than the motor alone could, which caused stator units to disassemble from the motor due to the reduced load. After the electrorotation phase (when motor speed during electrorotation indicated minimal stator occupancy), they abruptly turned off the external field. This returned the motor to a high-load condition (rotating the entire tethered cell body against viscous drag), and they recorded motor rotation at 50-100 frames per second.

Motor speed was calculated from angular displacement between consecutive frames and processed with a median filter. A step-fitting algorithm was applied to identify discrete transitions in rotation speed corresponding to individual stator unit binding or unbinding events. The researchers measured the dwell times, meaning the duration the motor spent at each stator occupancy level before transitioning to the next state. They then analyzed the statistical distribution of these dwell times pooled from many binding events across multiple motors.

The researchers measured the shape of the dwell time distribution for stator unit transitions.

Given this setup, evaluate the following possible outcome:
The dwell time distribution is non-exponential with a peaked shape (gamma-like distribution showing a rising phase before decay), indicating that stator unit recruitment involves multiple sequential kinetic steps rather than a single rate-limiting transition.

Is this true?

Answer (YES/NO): NO